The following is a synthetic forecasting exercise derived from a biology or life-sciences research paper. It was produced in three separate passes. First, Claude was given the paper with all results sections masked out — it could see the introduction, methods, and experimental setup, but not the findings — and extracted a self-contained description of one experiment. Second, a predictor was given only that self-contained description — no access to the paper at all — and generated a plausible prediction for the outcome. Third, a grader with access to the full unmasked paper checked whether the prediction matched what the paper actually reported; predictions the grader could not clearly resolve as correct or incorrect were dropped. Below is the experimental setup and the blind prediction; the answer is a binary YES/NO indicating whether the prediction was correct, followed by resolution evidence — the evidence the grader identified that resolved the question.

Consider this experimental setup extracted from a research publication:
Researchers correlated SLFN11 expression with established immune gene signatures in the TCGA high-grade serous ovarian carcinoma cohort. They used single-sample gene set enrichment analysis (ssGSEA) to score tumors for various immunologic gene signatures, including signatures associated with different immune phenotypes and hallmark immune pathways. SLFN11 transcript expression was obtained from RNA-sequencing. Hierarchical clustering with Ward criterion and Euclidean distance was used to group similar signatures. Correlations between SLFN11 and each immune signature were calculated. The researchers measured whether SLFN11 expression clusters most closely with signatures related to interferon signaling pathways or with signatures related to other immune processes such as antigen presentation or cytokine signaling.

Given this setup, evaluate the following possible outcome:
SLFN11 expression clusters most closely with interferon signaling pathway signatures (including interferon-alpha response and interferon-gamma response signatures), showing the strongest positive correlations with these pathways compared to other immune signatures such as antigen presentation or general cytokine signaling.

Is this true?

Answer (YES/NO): NO